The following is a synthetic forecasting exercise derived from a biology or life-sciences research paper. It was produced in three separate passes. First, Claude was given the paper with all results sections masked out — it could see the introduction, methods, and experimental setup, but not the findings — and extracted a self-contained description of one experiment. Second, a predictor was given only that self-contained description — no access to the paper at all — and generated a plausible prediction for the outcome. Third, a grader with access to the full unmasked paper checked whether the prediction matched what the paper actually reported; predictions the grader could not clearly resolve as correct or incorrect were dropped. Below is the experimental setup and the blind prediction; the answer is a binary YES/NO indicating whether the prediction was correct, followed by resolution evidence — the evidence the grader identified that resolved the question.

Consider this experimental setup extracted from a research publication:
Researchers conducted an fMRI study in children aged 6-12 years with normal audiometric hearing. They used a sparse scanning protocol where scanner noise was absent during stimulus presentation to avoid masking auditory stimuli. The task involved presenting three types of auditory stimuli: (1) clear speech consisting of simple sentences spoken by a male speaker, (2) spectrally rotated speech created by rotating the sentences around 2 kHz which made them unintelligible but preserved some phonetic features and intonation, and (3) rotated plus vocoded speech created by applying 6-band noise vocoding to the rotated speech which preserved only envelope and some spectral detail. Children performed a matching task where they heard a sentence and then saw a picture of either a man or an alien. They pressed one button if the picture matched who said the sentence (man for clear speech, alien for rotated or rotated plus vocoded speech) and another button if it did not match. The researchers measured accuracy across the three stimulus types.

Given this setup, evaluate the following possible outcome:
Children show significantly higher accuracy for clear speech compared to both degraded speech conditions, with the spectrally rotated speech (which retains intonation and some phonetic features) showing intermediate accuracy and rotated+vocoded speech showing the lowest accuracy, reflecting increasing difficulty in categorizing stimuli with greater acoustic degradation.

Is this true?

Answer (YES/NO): NO